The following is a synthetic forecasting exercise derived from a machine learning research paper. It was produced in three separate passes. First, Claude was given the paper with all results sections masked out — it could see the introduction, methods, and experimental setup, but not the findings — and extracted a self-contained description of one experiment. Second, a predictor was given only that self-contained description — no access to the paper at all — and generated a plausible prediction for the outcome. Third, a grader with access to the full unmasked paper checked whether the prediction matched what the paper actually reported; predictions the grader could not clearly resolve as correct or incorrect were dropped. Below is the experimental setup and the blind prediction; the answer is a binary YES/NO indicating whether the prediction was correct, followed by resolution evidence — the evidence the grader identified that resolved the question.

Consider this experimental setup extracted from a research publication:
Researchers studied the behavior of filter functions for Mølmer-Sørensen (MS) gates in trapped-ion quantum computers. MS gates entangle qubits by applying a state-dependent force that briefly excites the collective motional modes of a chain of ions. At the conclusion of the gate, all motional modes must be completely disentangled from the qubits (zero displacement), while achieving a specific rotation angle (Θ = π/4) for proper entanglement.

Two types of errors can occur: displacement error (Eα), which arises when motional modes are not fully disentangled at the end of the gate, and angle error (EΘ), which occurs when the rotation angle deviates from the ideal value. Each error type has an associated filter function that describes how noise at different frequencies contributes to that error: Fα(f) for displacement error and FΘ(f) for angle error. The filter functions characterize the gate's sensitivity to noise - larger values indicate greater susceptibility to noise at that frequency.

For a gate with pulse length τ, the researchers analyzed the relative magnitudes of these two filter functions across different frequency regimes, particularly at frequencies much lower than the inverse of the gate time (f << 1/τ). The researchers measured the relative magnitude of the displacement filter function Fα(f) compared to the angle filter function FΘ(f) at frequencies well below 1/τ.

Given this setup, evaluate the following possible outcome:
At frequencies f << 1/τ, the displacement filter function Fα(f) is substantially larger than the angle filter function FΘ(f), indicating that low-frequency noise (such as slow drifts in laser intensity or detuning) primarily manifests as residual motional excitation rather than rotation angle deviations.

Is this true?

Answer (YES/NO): NO